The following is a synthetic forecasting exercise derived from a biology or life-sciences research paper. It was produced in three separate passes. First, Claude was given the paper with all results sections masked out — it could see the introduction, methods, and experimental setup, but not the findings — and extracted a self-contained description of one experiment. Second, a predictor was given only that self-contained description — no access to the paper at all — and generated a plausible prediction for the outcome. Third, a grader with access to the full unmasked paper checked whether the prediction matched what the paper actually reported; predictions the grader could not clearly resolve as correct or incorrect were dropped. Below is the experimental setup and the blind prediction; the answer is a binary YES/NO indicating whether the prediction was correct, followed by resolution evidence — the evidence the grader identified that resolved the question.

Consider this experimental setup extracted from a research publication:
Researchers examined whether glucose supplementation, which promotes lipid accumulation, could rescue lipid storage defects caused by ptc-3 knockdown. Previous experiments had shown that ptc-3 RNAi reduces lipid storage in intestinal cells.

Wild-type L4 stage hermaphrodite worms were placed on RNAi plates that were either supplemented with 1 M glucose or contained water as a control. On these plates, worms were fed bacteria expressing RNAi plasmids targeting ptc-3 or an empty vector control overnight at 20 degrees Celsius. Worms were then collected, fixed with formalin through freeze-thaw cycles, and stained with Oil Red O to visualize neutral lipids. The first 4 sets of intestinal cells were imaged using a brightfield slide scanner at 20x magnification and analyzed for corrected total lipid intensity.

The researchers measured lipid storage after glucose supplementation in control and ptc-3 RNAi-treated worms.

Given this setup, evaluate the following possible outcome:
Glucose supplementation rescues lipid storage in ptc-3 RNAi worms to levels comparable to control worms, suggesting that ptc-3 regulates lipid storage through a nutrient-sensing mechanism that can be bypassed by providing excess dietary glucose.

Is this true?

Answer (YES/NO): NO